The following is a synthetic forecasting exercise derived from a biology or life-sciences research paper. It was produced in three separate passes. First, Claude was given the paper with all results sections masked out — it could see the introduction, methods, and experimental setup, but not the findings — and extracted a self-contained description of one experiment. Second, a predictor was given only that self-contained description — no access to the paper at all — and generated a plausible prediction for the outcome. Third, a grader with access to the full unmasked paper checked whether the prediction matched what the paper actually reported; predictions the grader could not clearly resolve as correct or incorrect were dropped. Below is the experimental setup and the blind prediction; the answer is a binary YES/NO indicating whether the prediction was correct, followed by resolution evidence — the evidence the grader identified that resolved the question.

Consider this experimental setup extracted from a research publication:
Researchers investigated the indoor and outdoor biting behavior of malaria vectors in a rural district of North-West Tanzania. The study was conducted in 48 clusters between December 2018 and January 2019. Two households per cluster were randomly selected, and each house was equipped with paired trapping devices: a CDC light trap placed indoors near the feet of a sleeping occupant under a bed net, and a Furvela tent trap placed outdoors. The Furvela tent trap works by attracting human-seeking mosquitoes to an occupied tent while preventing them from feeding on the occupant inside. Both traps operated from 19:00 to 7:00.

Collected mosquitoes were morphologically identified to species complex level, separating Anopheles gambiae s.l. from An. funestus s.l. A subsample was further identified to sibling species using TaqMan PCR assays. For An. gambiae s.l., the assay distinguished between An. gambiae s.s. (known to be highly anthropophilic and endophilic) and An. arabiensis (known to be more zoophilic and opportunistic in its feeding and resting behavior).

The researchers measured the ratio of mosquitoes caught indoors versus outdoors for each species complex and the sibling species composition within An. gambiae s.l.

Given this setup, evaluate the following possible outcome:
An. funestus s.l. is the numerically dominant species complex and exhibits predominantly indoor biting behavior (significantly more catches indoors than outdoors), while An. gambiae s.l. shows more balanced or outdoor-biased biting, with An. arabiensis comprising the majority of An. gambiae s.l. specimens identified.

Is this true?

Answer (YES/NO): NO